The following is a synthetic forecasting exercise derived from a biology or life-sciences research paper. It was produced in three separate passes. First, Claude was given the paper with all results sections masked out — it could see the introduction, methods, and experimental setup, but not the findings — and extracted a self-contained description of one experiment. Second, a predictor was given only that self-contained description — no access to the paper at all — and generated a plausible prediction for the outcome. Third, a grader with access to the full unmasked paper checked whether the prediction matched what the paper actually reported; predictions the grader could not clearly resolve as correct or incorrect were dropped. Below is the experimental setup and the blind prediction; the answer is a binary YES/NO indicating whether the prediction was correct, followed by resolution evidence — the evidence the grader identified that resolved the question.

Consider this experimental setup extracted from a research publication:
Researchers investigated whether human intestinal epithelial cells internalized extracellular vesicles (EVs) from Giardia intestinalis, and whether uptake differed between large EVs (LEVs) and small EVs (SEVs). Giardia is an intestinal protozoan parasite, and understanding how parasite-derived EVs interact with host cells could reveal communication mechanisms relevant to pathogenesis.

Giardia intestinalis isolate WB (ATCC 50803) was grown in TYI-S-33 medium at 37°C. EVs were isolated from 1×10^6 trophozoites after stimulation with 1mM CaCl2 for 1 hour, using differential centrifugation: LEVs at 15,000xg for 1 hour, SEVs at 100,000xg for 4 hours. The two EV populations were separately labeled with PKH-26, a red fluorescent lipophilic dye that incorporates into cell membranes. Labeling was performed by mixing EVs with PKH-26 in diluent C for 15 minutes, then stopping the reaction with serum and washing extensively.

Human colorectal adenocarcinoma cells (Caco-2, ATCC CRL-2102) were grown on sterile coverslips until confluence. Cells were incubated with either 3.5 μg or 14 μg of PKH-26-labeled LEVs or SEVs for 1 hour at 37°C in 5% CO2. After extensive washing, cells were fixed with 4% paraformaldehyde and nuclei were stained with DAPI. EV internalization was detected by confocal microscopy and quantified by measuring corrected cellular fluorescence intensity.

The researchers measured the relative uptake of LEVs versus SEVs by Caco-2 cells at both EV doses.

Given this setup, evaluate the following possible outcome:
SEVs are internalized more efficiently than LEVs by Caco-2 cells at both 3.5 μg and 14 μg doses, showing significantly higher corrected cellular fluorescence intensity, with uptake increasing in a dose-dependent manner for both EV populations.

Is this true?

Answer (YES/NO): NO